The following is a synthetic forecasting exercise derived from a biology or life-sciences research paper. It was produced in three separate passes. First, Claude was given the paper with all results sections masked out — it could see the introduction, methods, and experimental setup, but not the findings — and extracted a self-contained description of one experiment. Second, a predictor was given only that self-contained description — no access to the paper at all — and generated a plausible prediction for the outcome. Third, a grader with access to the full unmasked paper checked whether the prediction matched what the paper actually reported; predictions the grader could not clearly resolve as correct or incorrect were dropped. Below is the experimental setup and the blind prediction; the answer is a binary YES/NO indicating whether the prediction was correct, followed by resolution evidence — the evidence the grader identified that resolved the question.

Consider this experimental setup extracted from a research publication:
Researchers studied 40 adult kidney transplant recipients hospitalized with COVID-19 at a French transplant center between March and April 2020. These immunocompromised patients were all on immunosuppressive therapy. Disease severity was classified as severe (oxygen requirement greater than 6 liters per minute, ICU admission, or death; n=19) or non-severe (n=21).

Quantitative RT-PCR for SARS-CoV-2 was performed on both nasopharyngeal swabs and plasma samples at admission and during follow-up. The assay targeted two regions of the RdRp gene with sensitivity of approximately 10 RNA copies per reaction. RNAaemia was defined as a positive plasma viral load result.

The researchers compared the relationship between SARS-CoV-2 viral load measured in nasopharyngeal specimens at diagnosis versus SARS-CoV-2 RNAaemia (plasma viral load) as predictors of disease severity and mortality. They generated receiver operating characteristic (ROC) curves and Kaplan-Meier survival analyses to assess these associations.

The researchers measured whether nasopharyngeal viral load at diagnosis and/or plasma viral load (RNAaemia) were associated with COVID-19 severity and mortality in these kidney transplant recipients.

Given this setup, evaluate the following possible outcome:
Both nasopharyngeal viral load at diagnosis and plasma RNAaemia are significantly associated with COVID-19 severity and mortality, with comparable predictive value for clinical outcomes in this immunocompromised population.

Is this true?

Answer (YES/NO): NO